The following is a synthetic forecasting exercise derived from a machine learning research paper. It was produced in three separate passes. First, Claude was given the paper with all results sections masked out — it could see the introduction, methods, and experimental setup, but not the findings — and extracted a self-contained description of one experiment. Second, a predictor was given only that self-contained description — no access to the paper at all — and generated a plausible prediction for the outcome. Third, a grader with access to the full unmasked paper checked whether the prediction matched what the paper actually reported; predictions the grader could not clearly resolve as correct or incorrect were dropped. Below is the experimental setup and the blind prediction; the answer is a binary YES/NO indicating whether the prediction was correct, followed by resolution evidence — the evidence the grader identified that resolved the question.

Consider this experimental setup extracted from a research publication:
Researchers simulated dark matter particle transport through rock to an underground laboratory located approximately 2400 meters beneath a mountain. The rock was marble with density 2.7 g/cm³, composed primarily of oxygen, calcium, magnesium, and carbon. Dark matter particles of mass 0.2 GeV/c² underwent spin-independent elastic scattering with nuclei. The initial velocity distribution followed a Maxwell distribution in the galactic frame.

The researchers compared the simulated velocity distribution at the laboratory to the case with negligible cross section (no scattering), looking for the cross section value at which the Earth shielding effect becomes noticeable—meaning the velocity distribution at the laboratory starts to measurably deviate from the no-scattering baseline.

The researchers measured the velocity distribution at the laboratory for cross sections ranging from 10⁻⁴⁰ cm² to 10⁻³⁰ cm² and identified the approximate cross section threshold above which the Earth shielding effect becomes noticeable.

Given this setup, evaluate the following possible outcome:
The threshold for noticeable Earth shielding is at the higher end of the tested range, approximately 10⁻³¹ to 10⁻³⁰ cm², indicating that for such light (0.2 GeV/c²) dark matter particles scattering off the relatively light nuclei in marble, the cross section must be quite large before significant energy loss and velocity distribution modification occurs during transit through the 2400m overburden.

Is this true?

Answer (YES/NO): NO